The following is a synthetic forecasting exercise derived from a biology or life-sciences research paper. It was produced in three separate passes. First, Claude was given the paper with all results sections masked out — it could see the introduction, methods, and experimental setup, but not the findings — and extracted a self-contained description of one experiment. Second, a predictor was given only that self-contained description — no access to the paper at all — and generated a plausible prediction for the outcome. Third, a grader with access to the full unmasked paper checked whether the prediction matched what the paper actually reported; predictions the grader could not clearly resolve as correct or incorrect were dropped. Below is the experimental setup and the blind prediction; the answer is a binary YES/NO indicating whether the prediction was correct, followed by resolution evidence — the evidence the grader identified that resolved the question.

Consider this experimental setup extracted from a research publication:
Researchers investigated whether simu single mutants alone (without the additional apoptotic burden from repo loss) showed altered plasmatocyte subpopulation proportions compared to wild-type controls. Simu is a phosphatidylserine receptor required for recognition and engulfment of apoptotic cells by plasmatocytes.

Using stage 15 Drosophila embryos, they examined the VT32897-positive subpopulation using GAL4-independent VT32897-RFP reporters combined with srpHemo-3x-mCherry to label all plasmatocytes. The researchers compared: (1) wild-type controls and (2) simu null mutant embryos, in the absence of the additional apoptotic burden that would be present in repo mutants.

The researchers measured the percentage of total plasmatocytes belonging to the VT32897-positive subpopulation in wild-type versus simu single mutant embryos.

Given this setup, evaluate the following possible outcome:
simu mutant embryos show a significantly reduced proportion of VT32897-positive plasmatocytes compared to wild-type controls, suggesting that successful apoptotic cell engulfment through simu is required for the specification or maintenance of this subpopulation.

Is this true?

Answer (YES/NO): NO